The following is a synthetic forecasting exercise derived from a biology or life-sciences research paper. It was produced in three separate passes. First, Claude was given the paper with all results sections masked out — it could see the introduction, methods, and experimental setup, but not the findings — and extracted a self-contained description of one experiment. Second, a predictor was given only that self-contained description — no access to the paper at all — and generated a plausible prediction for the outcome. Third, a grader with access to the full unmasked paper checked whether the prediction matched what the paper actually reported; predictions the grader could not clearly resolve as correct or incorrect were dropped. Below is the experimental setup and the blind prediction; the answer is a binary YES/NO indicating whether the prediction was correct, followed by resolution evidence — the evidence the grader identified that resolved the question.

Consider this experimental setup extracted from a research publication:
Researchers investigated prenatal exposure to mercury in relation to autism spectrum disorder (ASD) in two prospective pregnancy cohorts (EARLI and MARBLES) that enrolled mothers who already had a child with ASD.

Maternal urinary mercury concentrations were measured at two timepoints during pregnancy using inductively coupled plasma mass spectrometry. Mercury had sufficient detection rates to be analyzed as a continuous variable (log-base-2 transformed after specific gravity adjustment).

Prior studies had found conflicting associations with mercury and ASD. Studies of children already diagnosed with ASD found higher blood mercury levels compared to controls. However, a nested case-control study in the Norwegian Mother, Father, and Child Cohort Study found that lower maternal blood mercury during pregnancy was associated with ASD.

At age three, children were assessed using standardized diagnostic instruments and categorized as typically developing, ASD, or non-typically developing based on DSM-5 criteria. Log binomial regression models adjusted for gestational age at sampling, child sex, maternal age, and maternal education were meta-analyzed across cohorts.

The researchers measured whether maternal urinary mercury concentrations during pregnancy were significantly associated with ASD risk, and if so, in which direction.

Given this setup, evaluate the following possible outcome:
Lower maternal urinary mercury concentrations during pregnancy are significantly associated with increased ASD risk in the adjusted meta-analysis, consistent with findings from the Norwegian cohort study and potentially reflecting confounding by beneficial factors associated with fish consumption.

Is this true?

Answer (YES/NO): NO